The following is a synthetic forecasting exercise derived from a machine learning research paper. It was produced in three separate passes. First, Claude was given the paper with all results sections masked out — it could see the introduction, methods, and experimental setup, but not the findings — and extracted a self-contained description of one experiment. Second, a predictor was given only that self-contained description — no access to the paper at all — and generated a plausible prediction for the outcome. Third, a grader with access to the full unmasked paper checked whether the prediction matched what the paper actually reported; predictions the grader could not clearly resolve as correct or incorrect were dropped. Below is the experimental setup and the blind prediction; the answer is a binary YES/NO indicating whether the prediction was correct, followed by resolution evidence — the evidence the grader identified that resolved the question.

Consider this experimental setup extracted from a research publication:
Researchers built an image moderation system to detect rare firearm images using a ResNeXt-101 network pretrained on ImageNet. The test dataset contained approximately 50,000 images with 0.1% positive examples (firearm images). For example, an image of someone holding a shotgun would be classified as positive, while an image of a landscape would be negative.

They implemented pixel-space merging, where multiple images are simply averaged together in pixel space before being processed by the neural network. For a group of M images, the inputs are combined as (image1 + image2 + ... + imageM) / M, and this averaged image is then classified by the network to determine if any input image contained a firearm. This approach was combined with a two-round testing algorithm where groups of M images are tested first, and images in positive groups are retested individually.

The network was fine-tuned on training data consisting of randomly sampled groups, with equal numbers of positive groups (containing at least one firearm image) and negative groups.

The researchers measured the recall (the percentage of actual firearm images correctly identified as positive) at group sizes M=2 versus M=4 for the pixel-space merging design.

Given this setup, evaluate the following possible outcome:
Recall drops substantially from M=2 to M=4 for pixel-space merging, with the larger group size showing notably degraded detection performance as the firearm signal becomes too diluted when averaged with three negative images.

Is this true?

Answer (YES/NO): YES